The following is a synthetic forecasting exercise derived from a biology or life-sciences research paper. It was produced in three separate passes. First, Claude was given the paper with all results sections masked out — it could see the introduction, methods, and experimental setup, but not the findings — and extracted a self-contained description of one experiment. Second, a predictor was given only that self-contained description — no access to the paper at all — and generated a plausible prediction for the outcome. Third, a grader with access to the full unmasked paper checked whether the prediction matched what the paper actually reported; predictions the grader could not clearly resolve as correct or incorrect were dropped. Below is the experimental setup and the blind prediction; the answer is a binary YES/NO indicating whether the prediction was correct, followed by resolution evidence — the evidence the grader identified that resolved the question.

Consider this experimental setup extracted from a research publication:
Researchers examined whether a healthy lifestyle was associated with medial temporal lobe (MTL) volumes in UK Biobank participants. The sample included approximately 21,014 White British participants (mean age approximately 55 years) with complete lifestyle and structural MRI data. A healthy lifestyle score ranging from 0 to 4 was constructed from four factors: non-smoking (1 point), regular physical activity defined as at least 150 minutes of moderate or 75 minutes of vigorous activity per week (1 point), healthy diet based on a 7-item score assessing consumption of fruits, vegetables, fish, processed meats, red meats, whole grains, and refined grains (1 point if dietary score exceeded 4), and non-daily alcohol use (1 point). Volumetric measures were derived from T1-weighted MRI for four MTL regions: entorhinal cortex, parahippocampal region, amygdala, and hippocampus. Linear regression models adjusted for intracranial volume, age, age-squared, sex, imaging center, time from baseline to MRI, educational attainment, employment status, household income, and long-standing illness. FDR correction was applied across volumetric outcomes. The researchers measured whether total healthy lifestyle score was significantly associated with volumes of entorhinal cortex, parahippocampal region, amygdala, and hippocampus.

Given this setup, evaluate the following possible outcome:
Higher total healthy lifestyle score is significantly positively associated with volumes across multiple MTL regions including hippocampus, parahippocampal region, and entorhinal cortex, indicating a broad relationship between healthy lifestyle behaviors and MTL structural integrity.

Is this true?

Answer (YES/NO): NO